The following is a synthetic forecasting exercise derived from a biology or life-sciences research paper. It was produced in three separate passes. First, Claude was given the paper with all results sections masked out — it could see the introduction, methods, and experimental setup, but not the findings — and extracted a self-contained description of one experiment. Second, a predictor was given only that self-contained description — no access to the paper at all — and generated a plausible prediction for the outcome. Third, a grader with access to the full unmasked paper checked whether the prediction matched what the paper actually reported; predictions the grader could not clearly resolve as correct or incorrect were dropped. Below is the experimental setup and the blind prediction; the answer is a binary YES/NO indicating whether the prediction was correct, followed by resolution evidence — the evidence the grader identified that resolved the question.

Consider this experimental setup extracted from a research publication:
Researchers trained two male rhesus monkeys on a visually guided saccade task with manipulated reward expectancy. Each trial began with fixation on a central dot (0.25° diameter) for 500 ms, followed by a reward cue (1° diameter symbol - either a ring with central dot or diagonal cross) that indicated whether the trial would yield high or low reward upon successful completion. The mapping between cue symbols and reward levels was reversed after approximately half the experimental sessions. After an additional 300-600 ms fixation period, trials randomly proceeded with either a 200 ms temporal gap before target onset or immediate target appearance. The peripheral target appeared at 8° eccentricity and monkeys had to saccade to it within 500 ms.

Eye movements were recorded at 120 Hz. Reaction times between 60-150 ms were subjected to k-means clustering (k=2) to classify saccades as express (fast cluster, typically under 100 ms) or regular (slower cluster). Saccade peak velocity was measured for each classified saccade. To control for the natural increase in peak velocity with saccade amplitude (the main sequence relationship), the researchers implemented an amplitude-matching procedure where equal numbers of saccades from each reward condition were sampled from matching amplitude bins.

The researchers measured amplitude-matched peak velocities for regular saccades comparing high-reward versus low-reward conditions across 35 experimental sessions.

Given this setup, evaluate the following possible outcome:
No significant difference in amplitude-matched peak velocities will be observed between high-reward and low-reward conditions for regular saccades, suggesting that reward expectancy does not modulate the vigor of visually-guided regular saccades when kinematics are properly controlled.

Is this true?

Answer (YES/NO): NO